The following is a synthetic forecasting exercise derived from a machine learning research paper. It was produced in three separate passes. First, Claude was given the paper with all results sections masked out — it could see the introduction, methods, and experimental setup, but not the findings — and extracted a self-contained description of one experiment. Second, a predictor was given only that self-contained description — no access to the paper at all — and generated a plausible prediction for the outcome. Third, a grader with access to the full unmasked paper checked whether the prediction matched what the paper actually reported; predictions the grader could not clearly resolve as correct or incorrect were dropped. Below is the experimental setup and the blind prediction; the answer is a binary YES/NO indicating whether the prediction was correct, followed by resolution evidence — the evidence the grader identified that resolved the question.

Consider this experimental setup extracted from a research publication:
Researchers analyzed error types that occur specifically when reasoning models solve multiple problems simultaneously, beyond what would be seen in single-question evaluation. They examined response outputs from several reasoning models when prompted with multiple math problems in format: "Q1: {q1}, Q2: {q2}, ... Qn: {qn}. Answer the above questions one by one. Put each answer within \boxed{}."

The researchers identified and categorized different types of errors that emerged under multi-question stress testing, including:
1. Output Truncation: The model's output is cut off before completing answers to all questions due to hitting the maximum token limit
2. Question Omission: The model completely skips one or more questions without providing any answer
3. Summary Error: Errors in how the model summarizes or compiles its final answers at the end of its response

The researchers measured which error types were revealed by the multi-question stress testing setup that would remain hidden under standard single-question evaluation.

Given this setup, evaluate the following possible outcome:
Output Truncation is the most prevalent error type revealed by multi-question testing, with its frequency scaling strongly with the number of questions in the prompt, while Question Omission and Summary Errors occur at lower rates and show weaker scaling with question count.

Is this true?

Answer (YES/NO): NO